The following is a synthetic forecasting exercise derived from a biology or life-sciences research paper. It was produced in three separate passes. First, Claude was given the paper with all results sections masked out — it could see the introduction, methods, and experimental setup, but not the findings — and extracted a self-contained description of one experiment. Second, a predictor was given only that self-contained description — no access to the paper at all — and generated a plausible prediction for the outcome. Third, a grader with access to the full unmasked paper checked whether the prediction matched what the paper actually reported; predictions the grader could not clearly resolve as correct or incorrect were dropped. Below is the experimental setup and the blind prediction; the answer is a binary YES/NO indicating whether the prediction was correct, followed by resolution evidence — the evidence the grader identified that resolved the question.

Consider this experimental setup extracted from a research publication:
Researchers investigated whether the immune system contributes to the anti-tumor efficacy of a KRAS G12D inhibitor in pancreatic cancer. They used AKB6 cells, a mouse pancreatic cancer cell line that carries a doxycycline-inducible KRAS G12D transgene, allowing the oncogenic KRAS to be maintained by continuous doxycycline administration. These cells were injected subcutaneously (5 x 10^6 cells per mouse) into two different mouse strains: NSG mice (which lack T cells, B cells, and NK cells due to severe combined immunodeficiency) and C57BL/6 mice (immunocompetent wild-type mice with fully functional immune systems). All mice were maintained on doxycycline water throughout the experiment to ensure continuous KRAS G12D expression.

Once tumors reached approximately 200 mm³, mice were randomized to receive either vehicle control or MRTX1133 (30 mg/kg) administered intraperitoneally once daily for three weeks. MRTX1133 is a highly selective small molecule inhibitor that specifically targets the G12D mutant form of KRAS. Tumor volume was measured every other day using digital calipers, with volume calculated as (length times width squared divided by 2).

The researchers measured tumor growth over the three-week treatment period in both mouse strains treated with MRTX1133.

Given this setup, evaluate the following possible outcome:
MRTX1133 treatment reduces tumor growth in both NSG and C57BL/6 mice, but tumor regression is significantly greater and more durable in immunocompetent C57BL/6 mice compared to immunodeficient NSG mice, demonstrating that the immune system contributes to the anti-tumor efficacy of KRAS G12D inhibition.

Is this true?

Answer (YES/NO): YES